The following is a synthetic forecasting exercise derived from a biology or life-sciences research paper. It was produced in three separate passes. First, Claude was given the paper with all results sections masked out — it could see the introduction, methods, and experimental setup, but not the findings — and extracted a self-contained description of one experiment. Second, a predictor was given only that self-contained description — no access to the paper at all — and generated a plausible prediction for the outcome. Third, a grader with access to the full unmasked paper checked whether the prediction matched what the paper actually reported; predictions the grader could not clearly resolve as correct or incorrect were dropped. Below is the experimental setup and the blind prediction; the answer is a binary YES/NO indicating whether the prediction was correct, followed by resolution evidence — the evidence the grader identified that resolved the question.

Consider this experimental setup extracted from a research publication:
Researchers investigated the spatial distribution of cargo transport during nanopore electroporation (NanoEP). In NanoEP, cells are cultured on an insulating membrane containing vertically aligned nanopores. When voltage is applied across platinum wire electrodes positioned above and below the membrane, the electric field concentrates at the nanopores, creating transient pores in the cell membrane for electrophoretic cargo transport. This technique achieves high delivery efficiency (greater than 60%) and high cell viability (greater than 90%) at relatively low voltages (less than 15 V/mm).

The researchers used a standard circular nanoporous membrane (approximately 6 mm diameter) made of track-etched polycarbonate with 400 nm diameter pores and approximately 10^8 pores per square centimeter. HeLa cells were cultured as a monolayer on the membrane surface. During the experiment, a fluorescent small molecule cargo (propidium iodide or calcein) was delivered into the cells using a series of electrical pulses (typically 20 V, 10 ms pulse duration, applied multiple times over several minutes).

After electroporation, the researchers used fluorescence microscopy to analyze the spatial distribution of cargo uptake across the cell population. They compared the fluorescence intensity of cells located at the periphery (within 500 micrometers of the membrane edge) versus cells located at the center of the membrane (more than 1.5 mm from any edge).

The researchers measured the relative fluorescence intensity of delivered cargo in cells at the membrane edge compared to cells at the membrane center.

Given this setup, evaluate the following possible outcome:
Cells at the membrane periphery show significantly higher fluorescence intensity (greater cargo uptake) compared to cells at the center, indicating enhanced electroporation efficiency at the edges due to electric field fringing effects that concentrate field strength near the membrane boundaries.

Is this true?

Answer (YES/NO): YES